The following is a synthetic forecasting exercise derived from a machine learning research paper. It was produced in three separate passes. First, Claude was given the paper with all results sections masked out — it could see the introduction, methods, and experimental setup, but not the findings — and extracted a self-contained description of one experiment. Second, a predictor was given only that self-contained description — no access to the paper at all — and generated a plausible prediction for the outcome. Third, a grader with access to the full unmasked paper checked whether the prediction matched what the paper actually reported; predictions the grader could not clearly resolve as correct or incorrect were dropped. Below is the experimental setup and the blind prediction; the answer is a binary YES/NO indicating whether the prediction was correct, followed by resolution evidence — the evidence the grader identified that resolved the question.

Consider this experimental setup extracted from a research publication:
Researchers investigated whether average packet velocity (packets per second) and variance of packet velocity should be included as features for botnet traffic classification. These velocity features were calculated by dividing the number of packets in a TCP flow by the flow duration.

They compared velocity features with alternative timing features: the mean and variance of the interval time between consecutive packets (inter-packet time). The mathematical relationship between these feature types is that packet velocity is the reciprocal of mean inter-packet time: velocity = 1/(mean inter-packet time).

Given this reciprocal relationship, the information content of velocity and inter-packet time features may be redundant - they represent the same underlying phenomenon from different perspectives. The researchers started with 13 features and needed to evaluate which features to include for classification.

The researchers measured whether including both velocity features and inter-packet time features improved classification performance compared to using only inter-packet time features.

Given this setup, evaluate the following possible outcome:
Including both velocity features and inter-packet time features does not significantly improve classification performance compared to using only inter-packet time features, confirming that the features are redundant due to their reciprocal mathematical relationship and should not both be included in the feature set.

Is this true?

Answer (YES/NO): YES